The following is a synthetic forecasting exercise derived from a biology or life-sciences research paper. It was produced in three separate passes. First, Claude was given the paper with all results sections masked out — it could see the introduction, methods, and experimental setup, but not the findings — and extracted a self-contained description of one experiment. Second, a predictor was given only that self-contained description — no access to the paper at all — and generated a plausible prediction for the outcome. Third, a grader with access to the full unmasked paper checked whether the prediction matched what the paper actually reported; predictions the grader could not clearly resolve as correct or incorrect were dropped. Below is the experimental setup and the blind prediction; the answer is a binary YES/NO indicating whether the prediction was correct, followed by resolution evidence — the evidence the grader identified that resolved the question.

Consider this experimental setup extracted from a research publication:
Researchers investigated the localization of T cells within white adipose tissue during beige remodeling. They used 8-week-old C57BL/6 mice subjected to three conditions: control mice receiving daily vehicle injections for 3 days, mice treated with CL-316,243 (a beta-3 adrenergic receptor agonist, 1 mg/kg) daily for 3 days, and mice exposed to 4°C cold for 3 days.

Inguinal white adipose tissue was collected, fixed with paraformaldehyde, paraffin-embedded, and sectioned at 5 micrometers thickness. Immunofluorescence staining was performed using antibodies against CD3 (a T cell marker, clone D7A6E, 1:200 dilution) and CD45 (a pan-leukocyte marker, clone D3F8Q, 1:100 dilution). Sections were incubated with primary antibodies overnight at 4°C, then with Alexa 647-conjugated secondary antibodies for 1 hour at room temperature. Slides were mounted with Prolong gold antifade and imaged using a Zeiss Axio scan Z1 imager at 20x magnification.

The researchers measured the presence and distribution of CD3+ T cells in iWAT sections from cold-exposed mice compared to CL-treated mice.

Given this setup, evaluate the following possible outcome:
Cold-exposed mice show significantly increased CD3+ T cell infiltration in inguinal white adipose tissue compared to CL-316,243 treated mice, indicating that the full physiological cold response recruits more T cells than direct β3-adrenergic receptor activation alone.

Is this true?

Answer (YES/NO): YES